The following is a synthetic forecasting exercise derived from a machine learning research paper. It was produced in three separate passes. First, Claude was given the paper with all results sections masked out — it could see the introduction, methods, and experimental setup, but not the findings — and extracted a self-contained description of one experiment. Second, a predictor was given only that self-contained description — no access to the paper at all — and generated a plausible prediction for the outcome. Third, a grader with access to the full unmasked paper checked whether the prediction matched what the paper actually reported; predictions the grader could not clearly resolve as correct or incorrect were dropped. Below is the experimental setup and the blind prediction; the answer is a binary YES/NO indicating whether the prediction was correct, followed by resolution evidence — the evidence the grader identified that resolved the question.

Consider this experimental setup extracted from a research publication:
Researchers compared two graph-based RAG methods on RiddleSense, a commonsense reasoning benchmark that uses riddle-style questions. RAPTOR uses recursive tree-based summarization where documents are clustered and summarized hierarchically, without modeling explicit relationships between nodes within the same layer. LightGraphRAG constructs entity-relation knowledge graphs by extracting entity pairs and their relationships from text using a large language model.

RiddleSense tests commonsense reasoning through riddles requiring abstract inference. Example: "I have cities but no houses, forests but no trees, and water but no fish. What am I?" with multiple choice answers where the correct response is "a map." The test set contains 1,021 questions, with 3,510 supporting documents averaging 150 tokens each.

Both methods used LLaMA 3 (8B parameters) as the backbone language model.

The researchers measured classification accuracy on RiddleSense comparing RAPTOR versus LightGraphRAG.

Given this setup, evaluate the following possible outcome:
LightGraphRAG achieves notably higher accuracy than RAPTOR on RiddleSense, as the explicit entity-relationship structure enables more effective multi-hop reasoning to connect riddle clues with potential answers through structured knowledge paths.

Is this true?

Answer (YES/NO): NO